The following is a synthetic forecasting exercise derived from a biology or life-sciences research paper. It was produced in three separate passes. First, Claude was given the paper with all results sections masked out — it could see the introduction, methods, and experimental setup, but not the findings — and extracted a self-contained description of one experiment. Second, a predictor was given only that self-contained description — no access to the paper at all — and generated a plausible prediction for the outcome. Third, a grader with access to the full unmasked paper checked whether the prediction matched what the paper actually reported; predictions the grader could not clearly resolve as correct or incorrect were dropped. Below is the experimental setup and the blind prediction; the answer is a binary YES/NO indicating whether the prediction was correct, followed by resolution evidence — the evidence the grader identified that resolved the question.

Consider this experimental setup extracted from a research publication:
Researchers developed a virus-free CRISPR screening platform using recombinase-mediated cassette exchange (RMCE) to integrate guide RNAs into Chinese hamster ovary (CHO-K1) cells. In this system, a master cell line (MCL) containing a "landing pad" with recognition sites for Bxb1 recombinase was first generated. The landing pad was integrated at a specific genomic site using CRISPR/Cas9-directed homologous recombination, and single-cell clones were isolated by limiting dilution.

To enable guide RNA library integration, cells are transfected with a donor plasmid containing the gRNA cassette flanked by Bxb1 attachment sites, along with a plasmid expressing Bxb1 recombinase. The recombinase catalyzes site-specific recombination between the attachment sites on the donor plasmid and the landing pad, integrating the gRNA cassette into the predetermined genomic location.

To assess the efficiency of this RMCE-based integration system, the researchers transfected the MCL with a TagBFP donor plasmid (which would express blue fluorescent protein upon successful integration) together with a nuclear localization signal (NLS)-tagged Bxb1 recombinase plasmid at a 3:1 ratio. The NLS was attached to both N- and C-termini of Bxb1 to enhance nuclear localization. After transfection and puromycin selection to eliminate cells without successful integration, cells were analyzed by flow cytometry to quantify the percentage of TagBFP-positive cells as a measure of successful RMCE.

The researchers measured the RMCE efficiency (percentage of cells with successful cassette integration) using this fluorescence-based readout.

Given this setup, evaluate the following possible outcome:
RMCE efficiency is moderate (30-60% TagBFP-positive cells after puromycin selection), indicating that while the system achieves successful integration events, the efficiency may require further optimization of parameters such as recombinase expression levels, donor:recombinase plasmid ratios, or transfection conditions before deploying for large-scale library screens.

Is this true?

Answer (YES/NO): NO